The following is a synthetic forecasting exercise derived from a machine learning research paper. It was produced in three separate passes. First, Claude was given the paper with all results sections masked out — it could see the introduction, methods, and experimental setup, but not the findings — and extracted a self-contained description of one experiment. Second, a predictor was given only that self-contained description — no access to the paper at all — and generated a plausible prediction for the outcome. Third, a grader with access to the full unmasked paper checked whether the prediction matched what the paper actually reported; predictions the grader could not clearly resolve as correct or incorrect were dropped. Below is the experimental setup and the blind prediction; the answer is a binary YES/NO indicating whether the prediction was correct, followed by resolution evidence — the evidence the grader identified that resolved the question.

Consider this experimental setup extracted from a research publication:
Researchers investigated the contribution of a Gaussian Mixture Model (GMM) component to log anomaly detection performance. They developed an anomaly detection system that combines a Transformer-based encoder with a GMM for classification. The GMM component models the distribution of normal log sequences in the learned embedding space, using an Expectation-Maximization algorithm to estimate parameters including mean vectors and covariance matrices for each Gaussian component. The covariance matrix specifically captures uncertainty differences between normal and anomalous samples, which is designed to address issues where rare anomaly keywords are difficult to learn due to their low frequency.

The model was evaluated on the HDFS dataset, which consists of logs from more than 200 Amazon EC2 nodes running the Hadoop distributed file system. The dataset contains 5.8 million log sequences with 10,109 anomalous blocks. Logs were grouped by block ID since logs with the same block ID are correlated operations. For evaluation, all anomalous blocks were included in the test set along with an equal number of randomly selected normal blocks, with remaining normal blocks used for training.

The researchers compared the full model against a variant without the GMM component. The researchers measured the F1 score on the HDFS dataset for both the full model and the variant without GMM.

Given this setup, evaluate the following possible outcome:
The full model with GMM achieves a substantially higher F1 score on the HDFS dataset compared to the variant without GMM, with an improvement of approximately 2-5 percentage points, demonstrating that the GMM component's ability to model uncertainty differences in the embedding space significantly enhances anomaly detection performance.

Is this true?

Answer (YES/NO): NO